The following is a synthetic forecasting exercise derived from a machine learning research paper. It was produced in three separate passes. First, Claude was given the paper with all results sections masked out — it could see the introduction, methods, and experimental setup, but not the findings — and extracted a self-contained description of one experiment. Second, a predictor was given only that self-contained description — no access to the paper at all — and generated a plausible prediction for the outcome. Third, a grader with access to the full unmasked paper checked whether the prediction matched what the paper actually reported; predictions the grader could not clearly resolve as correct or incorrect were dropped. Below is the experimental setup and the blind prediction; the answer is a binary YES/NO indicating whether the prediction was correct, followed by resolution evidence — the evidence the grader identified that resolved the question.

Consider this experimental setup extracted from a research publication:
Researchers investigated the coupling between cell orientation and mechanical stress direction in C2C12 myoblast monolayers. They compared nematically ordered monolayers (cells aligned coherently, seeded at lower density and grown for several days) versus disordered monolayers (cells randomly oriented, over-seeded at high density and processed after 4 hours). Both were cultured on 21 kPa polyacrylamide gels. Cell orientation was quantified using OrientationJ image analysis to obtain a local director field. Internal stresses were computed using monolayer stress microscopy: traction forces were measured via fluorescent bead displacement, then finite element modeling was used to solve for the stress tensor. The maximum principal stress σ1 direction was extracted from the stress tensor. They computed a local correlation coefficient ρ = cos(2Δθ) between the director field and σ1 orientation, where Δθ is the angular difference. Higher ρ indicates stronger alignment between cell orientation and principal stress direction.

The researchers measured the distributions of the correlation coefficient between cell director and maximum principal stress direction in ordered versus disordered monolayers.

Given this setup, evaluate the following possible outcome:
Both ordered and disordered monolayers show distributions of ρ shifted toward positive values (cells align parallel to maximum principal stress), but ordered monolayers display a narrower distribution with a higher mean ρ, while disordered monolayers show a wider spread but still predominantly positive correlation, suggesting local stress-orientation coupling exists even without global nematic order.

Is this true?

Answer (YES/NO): NO